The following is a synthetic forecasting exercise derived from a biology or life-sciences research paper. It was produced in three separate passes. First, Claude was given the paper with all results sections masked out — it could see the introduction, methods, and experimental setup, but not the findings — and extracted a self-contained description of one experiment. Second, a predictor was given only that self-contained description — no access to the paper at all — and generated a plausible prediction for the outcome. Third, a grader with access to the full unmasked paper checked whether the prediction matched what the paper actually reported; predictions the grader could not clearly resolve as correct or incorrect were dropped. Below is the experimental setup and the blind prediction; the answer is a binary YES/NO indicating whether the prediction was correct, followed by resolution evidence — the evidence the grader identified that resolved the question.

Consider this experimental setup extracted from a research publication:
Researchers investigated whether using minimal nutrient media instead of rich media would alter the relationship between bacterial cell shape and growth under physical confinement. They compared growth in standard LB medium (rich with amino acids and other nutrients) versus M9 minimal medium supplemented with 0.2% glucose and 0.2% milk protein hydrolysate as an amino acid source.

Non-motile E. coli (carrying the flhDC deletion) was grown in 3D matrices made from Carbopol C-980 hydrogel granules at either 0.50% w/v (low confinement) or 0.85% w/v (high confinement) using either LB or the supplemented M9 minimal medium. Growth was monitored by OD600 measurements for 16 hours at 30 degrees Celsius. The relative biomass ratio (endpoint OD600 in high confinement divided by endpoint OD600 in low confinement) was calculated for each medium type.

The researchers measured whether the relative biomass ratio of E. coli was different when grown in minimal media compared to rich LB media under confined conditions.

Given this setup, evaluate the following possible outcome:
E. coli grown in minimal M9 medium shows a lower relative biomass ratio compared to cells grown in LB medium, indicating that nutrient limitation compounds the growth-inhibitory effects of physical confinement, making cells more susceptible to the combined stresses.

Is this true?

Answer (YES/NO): NO